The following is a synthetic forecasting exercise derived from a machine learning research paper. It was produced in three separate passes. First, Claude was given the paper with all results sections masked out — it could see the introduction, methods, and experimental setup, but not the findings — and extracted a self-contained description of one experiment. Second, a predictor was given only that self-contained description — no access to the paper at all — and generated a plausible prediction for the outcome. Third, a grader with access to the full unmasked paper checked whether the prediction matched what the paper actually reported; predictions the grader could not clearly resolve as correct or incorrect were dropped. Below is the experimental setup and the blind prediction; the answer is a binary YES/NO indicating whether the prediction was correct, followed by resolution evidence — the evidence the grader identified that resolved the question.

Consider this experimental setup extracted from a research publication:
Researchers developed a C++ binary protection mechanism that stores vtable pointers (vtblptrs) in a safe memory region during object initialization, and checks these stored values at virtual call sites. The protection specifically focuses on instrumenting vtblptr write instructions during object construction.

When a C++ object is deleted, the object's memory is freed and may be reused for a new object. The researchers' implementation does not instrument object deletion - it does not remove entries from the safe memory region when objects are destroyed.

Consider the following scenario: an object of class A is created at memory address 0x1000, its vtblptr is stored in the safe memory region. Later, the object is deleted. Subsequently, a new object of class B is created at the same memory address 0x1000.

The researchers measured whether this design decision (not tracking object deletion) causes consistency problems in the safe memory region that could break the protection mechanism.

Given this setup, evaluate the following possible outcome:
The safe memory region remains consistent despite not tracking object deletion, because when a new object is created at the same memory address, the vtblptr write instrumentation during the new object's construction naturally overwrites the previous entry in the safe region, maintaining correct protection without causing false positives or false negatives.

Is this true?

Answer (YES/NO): YES